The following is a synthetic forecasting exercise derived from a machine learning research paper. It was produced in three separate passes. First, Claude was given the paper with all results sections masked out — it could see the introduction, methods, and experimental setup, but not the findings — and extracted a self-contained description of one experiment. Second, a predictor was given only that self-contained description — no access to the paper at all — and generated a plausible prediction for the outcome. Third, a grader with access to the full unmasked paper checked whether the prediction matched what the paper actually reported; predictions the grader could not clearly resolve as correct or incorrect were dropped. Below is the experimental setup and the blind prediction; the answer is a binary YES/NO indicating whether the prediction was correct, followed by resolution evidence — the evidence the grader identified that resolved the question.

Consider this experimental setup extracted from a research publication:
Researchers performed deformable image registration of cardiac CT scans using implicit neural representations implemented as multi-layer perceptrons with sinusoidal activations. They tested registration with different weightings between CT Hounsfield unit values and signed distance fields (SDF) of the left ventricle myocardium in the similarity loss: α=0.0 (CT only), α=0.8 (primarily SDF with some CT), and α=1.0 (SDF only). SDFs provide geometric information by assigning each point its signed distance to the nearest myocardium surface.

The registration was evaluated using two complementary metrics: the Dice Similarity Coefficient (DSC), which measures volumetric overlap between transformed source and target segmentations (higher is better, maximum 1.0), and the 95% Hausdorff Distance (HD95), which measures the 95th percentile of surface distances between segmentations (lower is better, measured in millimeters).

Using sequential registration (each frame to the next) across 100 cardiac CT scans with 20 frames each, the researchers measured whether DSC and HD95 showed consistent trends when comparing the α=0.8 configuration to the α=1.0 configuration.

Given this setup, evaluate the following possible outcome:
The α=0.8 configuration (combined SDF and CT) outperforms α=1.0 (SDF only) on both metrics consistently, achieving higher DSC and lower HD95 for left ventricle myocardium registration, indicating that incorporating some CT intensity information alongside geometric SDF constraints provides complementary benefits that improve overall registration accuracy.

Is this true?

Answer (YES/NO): NO